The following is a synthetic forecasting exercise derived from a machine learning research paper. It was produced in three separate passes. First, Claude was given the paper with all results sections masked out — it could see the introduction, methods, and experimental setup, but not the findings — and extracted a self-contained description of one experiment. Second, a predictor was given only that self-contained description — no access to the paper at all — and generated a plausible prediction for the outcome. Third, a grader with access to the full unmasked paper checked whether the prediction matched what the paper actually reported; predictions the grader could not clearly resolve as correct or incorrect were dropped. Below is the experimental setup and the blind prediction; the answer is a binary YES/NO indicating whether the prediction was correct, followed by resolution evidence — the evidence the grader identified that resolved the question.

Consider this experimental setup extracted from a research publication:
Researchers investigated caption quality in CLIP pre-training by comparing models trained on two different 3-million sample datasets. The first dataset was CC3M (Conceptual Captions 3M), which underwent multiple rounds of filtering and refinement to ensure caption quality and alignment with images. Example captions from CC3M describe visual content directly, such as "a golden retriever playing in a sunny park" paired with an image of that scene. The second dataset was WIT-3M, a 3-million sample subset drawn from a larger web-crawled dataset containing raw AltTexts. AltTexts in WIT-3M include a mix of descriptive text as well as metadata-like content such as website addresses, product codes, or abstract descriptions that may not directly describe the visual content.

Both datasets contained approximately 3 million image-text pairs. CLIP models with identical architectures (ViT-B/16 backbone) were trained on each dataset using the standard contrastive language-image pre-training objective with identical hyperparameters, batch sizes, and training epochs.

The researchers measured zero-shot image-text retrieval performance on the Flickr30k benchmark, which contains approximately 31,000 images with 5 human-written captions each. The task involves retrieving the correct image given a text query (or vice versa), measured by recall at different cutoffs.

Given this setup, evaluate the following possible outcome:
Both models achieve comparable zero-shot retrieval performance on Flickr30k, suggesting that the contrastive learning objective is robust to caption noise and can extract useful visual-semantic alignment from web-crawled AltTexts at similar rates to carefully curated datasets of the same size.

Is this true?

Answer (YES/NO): NO